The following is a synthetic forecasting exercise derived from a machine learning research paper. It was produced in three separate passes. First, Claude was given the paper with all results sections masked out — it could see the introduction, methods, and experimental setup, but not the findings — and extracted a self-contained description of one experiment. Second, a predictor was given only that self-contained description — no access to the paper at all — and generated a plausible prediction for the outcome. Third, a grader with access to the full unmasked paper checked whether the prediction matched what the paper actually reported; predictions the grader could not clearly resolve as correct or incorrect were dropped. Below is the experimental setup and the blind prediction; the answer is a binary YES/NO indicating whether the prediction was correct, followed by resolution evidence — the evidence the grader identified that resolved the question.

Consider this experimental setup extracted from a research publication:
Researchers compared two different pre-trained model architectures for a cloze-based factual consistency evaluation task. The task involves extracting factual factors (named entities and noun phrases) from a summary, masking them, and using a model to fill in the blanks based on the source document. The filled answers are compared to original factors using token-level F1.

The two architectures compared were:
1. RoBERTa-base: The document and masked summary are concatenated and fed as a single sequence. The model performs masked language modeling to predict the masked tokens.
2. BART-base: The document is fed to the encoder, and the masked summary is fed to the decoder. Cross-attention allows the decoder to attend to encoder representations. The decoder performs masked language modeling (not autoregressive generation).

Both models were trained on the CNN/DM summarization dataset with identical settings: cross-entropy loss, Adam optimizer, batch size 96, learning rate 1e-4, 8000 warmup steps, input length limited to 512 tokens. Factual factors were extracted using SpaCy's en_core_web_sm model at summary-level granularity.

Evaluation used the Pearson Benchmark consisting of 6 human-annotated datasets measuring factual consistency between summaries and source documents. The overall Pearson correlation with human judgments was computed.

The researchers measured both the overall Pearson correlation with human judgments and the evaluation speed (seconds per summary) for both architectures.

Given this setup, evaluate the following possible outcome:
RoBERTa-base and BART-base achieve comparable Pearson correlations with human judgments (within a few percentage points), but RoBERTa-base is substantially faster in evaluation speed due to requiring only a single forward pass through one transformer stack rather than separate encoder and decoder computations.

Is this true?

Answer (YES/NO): NO